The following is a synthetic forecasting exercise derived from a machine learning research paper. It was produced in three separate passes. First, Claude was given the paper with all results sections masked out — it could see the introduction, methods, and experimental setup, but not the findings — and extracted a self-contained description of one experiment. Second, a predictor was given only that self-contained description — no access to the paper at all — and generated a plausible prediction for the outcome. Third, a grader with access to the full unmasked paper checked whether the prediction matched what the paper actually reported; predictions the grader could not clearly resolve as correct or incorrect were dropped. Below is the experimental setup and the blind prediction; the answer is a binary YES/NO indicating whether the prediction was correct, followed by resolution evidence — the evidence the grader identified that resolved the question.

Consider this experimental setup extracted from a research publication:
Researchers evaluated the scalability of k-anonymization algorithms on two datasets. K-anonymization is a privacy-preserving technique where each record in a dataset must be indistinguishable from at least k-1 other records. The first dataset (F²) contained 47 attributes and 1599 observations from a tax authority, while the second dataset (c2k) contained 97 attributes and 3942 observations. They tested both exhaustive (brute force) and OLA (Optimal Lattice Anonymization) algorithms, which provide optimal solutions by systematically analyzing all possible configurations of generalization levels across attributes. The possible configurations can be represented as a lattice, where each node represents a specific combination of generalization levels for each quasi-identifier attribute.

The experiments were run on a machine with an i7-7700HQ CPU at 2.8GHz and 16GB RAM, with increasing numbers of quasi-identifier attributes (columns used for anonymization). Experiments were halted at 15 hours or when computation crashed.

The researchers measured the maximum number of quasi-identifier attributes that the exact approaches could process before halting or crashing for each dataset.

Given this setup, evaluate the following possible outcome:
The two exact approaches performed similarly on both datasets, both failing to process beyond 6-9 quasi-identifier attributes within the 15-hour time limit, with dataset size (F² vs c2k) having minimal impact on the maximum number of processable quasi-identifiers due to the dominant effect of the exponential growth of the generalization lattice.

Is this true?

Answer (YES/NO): NO